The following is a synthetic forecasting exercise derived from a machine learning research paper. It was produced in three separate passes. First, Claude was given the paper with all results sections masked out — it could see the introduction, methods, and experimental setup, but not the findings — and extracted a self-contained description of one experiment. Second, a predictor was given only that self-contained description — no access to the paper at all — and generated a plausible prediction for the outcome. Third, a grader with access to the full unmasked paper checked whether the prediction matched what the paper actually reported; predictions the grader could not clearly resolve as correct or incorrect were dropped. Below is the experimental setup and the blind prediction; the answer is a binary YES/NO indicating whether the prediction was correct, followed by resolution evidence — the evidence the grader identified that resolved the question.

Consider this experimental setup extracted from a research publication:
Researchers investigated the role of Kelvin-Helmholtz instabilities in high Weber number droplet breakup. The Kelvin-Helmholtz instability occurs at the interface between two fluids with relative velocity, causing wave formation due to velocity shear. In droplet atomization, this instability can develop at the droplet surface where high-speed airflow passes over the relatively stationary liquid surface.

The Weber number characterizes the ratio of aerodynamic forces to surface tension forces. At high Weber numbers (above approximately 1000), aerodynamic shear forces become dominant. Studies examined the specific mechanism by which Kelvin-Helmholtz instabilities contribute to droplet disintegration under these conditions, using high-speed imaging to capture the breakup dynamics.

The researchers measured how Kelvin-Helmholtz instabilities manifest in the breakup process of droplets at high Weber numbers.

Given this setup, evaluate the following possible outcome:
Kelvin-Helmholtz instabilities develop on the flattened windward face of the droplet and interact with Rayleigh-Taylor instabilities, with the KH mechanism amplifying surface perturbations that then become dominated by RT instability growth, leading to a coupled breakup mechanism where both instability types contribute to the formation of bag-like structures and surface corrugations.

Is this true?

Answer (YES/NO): NO